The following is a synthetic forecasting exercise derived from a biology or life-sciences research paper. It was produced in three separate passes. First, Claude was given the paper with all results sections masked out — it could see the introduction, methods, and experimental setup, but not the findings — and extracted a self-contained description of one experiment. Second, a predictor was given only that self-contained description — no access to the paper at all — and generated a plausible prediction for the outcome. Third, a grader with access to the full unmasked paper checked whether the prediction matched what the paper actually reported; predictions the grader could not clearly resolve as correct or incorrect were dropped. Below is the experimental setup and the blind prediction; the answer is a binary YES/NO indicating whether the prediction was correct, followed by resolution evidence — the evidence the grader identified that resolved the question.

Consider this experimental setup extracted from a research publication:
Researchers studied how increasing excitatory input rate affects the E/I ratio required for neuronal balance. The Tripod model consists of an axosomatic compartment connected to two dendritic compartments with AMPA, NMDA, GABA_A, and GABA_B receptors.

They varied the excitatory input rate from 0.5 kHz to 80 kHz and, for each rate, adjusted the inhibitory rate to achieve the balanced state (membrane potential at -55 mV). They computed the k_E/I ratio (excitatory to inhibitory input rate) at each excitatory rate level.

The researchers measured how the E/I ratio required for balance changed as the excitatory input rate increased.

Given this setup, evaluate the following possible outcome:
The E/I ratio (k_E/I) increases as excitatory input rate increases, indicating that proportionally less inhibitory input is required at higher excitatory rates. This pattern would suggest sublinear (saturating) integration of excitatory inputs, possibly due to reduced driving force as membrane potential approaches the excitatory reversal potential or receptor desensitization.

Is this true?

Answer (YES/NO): NO